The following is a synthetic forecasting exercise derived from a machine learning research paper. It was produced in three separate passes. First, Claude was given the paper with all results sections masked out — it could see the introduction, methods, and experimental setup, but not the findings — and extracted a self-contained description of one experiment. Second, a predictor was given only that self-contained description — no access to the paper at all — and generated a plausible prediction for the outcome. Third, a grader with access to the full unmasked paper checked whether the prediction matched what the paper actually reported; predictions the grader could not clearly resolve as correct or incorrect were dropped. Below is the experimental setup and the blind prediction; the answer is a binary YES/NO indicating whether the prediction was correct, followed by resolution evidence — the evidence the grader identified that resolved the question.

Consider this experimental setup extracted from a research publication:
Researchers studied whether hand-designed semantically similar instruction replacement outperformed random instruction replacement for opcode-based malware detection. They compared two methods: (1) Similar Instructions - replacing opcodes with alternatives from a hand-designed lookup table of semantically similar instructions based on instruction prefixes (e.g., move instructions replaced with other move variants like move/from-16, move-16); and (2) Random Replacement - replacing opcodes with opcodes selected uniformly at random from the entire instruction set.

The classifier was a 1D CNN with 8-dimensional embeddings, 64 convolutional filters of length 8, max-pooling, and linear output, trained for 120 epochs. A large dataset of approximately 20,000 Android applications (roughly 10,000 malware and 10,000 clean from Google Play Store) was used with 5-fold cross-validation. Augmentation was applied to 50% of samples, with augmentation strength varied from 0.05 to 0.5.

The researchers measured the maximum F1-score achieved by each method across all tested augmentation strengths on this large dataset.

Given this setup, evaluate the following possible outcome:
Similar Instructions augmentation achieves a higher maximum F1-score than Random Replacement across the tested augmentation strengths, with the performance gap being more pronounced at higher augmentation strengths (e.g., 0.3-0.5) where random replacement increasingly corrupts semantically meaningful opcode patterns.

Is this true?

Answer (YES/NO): NO